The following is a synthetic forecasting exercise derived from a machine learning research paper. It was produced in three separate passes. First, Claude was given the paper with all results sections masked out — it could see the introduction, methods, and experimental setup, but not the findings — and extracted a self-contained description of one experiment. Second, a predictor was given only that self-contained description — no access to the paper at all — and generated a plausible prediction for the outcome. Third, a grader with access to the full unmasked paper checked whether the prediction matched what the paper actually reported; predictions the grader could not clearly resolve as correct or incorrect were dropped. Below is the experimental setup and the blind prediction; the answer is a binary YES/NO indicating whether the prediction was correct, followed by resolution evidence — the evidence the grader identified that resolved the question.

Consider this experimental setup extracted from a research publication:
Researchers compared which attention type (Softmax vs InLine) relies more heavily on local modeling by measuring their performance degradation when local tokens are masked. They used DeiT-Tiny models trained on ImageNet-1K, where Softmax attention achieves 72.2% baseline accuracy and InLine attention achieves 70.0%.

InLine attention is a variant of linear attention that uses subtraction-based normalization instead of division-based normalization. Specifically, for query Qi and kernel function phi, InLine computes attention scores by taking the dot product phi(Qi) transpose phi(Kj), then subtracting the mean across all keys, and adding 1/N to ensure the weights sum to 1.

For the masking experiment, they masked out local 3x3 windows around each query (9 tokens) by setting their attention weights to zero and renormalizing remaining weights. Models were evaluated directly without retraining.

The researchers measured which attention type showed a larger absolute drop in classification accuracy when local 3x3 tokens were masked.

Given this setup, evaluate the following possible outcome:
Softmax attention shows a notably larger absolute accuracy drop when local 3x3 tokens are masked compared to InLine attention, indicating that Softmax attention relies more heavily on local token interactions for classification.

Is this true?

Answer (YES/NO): YES